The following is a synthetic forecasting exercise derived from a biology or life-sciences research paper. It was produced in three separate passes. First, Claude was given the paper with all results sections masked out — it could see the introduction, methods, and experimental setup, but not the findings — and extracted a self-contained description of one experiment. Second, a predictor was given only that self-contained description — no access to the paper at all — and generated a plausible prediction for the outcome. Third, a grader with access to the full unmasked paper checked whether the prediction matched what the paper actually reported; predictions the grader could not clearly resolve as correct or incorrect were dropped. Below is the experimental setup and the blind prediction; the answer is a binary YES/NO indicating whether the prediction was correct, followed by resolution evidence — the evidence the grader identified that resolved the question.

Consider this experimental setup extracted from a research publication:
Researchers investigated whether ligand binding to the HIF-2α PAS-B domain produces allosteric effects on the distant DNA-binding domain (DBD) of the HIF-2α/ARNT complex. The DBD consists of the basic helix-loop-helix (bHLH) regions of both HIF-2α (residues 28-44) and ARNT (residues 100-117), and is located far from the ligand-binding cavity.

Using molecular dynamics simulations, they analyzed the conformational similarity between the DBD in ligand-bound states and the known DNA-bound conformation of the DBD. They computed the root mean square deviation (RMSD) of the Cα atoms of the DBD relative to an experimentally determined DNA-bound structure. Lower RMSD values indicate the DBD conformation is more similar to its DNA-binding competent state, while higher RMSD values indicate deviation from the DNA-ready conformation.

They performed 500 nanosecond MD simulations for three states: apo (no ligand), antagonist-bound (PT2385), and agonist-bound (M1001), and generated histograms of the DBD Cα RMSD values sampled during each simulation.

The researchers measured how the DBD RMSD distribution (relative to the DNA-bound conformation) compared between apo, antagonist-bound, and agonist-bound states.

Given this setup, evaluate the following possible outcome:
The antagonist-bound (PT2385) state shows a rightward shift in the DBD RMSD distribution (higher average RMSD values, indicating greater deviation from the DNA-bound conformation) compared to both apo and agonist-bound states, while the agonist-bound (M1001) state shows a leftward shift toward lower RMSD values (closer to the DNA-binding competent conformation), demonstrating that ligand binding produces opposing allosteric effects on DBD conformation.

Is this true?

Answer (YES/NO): YES